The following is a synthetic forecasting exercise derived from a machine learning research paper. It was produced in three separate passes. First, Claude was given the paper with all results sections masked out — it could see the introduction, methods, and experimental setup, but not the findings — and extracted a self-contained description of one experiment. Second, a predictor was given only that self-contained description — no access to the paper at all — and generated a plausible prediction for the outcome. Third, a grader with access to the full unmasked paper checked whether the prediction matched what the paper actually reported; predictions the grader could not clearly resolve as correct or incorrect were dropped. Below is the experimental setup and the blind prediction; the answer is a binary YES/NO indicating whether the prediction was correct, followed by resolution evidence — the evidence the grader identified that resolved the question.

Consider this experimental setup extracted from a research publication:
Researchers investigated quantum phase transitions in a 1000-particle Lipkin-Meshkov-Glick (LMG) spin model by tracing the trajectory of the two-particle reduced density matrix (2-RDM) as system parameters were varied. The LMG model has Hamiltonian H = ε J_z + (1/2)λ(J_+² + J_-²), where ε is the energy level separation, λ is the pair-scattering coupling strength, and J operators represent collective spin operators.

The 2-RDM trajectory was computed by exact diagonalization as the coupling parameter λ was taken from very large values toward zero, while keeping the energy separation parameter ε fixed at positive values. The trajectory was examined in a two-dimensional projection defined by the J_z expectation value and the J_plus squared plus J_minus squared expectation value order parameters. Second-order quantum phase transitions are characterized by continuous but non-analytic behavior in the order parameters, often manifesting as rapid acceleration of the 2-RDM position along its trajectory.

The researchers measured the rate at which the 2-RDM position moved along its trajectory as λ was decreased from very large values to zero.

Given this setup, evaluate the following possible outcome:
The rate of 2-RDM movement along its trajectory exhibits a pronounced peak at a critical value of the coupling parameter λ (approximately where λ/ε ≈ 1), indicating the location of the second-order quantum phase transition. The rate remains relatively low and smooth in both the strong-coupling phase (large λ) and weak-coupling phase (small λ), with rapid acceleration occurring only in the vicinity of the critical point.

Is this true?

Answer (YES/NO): YES